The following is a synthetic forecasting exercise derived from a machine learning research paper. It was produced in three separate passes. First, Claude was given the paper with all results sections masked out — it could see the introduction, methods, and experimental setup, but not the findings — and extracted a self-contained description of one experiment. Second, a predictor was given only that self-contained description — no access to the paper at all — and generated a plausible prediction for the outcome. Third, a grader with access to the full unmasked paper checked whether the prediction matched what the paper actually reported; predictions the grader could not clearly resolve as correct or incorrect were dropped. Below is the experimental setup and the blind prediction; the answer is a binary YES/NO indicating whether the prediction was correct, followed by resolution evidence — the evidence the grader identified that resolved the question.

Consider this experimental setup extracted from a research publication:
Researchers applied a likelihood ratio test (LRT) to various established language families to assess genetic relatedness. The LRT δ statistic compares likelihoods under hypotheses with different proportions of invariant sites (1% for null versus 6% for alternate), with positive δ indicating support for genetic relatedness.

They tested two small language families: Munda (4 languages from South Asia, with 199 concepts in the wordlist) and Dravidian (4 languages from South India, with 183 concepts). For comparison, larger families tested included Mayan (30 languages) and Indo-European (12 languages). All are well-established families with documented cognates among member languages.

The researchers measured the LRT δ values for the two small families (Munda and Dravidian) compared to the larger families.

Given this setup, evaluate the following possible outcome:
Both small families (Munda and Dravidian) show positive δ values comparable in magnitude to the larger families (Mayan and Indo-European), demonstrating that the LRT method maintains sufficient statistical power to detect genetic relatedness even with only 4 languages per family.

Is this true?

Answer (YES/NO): NO